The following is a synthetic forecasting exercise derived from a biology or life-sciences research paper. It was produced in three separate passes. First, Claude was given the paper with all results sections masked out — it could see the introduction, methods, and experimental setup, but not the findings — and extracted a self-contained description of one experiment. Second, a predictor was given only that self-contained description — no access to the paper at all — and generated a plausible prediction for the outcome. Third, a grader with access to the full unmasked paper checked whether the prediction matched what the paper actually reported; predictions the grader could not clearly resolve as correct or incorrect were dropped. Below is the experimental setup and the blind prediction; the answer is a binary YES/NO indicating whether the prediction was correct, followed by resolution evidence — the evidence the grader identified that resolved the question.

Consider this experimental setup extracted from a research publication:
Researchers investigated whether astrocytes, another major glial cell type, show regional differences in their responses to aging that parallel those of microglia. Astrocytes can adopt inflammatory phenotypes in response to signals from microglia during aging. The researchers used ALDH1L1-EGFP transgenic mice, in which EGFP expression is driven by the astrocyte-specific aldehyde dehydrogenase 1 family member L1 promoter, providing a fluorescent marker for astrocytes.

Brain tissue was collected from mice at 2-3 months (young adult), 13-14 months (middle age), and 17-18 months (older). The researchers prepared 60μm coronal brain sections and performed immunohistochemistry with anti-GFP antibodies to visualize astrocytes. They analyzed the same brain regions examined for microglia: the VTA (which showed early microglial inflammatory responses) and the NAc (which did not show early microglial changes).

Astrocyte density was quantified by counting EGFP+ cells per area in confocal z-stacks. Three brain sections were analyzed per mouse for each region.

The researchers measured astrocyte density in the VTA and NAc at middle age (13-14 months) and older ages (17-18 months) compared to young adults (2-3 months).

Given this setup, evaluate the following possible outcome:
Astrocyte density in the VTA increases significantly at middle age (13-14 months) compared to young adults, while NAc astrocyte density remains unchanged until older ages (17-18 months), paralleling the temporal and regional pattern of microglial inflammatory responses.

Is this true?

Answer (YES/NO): NO